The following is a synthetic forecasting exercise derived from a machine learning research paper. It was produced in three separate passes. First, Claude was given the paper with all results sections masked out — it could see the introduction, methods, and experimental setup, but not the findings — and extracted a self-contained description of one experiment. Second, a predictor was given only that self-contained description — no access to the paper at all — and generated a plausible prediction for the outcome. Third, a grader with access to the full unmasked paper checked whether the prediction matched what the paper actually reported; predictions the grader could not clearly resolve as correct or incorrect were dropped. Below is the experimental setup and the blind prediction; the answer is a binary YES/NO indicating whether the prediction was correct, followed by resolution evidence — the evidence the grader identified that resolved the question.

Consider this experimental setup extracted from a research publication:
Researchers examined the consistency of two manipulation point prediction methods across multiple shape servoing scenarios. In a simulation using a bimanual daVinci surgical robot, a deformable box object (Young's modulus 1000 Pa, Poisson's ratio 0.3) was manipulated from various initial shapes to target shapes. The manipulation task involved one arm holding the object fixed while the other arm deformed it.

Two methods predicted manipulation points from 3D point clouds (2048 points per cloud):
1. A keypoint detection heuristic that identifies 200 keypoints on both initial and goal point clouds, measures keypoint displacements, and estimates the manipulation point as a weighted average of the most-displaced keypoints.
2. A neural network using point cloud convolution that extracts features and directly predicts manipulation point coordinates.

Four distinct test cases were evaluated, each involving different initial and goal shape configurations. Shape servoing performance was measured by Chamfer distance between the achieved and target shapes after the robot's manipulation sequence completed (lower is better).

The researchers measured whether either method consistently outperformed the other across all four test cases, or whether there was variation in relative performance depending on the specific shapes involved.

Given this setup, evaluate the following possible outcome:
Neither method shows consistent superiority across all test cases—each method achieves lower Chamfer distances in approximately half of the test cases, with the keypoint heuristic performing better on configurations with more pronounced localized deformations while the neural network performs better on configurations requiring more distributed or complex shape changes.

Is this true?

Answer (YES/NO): NO